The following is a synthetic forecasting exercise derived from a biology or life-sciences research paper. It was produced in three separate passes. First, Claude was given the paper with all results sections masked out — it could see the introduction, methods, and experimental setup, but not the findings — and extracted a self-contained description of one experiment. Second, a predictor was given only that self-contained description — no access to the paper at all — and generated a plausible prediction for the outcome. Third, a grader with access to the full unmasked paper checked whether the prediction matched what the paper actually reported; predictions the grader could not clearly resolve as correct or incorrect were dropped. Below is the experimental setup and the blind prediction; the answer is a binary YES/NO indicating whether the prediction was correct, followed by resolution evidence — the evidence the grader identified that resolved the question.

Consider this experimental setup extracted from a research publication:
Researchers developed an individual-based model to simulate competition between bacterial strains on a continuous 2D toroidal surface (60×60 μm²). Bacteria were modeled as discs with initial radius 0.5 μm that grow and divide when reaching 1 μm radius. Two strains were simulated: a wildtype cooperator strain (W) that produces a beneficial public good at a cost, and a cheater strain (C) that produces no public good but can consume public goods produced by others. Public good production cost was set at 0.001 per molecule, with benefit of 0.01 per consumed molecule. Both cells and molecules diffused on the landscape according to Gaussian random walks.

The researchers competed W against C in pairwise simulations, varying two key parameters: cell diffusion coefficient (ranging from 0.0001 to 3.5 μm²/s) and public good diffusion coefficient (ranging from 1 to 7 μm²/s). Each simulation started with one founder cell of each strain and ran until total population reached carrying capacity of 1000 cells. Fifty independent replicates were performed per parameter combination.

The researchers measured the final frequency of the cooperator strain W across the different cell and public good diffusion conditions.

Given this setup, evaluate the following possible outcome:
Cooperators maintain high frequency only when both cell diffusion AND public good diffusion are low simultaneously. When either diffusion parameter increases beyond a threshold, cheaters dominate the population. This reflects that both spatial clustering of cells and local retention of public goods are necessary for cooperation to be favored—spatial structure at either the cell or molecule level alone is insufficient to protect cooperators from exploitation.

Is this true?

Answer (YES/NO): NO